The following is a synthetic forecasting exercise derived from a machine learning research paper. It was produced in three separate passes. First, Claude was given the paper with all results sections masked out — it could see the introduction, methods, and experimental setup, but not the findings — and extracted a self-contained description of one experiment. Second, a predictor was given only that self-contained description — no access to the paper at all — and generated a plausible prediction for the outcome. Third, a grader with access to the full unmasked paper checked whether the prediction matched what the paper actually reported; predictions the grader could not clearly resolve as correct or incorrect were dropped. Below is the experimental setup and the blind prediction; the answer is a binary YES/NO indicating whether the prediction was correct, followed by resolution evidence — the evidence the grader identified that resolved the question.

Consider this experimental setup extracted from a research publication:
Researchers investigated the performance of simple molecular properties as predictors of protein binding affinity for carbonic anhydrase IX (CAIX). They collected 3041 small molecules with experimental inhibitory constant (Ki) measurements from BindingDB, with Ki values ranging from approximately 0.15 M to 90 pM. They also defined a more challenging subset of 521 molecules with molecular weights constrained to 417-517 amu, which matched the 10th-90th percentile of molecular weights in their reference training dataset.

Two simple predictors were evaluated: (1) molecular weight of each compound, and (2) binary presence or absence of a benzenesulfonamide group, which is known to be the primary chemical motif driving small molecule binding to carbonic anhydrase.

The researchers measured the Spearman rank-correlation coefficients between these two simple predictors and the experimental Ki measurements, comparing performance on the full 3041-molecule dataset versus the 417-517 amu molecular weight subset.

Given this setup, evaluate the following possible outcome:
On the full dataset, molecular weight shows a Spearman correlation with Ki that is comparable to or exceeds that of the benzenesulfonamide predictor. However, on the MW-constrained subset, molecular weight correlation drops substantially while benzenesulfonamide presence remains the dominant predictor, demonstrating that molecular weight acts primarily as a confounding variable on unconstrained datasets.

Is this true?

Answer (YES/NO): NO